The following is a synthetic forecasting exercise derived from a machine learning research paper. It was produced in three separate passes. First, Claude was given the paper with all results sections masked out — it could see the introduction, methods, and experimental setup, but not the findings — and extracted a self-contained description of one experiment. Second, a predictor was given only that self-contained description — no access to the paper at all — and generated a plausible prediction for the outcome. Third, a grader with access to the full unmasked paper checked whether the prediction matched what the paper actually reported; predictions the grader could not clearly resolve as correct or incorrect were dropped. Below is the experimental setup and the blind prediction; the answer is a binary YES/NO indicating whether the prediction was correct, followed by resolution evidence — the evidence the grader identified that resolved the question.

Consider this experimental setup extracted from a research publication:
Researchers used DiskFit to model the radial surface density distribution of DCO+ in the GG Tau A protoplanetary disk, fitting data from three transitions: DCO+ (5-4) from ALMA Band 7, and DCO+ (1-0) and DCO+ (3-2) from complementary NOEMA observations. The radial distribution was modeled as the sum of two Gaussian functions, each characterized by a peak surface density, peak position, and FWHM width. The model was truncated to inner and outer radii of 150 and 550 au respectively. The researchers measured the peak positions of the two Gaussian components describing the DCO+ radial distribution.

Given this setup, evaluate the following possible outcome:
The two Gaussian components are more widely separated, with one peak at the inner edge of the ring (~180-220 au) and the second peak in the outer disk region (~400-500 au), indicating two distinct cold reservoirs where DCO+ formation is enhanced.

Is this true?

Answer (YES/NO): NO